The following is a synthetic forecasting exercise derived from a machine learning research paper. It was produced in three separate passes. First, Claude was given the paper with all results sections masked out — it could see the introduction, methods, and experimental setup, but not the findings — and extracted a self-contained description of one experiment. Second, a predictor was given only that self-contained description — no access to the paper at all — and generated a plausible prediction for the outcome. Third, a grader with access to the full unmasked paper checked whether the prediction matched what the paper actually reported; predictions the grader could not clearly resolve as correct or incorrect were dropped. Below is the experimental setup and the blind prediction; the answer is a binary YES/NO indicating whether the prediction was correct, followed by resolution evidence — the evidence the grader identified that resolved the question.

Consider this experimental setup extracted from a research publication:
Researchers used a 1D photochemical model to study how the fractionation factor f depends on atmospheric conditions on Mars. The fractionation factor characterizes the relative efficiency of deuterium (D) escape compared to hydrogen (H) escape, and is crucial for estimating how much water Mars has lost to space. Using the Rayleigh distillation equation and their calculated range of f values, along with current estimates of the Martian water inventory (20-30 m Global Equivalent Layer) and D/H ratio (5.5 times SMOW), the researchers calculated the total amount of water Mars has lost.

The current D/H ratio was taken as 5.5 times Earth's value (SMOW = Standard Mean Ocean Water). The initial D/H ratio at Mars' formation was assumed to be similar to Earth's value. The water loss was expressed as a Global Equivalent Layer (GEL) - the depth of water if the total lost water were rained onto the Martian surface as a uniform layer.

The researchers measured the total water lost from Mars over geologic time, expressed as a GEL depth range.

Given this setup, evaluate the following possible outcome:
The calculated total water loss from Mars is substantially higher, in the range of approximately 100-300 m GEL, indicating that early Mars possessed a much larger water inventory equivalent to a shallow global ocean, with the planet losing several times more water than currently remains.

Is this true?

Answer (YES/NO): NO